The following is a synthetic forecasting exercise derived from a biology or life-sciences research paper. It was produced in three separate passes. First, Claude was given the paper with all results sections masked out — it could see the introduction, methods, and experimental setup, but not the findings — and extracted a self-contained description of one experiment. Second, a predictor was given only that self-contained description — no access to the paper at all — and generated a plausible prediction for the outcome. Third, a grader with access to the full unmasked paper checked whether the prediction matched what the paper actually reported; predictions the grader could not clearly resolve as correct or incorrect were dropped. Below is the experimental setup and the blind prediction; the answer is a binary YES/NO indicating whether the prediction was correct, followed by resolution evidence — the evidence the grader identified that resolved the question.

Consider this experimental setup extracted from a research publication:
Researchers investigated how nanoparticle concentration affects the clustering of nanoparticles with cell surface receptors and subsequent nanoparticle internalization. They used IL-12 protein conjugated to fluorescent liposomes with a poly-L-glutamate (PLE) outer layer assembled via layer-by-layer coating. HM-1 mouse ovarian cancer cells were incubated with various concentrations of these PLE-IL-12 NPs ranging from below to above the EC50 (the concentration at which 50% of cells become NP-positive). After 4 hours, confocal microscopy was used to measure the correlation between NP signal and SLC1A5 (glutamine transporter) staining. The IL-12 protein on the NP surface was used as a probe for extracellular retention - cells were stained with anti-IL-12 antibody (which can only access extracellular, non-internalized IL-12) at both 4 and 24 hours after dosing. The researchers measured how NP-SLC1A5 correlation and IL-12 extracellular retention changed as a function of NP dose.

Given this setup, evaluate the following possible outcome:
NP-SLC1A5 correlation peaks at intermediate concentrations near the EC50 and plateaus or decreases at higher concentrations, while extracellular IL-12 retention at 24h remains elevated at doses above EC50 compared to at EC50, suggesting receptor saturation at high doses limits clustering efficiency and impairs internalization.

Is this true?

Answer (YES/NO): NO